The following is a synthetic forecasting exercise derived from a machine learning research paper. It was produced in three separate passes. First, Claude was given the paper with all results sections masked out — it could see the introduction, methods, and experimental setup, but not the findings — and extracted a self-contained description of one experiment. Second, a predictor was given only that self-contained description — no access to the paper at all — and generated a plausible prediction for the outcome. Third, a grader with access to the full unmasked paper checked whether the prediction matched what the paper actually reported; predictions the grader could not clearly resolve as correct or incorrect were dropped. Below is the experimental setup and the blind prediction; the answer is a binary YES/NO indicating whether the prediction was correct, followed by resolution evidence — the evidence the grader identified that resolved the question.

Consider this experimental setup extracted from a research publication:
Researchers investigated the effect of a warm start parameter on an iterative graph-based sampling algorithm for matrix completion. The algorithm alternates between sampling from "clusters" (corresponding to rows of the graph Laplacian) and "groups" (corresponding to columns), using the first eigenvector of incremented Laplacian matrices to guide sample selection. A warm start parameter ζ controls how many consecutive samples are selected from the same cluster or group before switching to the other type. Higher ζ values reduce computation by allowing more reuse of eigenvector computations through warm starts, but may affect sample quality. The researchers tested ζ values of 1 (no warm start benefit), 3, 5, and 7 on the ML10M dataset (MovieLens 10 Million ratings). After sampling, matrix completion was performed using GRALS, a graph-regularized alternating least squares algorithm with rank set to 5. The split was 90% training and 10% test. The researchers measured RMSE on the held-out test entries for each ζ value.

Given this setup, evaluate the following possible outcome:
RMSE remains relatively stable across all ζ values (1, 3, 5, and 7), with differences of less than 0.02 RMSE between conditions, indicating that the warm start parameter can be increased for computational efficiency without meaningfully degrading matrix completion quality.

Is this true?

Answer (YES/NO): YES